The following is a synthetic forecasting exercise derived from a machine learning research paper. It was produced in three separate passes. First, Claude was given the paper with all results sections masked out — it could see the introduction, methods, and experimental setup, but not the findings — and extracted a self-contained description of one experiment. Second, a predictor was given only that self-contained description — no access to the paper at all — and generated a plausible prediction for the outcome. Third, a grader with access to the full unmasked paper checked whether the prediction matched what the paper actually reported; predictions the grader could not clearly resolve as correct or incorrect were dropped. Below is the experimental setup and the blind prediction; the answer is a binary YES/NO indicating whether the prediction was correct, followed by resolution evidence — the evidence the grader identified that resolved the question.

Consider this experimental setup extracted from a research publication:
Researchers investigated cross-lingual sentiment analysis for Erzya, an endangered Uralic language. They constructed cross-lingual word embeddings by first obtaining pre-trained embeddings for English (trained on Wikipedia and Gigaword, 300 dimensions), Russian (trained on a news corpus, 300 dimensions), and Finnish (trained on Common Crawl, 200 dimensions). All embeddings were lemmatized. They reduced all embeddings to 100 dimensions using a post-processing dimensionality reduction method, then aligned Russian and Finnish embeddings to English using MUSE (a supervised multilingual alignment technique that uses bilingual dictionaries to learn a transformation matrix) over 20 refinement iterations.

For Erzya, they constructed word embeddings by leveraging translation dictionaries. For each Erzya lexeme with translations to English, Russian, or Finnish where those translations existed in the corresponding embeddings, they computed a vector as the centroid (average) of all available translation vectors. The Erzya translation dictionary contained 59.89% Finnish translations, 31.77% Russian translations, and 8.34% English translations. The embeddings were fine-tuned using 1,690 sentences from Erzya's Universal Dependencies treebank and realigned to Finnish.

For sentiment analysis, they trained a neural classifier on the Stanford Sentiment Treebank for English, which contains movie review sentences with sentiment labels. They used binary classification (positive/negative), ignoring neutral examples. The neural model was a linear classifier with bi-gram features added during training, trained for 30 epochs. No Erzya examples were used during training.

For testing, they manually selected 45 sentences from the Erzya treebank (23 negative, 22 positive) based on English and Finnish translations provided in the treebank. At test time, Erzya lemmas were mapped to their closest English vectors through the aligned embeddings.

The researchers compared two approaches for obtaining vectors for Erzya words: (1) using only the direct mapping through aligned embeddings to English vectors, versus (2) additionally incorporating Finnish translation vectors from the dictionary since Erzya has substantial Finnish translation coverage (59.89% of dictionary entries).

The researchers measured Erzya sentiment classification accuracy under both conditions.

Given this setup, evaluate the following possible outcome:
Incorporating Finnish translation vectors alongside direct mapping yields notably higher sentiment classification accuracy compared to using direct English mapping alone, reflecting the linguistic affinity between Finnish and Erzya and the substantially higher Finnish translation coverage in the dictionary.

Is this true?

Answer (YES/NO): YES